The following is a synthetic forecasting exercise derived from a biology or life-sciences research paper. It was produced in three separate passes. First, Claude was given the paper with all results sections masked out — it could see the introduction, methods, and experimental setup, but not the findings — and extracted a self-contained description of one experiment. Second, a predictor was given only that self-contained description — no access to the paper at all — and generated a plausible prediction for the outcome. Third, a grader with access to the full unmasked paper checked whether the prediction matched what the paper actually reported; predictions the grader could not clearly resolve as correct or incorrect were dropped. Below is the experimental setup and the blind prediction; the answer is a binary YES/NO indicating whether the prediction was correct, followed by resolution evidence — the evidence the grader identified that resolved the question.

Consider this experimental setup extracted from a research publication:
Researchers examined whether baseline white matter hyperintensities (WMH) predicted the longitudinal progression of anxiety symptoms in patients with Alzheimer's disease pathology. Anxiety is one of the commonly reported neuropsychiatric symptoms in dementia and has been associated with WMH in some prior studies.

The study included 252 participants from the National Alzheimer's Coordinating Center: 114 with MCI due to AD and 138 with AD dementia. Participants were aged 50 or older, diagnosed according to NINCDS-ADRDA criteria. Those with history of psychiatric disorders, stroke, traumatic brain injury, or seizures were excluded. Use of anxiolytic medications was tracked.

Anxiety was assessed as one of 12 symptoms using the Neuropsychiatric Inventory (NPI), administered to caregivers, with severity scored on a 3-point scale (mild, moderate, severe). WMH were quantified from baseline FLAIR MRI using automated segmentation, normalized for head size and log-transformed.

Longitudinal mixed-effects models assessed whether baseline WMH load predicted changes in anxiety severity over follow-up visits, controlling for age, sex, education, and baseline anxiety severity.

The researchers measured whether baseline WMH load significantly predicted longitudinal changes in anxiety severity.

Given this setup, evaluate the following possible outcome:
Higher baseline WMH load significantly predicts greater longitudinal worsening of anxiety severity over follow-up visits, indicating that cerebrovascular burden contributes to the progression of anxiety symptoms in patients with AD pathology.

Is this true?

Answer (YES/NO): NO